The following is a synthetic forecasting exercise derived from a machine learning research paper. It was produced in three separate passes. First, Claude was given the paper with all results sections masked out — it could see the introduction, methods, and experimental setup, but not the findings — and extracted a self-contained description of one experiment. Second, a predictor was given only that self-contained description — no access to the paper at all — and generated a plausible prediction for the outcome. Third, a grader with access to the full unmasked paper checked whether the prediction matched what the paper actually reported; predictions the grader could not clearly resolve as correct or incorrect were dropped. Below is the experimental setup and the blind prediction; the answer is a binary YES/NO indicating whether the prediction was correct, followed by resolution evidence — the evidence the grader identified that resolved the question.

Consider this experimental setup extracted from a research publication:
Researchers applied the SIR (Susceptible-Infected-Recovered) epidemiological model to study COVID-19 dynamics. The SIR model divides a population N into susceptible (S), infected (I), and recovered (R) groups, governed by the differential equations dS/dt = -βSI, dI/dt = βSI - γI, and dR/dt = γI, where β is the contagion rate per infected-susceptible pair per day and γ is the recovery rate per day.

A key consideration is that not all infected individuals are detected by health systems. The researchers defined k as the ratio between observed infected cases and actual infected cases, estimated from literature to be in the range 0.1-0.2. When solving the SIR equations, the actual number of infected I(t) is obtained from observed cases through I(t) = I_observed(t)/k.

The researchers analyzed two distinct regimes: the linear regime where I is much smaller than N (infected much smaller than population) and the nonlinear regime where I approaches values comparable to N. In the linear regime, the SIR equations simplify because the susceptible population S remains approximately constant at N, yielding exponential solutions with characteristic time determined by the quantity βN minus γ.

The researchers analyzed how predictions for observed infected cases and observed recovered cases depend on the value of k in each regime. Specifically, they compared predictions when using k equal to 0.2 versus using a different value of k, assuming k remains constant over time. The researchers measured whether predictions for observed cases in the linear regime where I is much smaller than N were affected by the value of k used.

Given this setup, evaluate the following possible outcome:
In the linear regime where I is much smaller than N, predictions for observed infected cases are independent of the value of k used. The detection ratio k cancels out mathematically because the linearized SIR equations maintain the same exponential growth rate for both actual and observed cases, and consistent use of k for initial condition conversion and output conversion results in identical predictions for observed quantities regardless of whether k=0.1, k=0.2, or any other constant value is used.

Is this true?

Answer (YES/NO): YES